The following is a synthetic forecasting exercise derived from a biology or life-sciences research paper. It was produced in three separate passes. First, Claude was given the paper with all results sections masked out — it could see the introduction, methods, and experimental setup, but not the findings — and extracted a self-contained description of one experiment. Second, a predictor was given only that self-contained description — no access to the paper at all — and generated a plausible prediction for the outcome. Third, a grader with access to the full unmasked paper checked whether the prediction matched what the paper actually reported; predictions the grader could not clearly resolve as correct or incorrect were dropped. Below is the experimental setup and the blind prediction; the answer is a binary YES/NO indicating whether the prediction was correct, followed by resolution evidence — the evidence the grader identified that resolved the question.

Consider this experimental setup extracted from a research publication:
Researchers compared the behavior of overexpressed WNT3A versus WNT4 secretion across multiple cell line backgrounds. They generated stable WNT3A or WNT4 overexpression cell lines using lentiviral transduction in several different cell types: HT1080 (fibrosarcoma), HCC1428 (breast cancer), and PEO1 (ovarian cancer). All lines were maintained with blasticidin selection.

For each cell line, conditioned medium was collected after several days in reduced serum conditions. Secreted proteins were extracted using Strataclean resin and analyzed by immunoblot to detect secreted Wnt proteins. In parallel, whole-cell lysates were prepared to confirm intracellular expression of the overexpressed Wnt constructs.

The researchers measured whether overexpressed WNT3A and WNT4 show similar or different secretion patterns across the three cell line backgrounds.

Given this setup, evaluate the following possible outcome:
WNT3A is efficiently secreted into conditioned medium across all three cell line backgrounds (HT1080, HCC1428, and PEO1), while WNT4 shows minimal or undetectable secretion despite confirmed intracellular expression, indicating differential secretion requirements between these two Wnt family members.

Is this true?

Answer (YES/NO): NO